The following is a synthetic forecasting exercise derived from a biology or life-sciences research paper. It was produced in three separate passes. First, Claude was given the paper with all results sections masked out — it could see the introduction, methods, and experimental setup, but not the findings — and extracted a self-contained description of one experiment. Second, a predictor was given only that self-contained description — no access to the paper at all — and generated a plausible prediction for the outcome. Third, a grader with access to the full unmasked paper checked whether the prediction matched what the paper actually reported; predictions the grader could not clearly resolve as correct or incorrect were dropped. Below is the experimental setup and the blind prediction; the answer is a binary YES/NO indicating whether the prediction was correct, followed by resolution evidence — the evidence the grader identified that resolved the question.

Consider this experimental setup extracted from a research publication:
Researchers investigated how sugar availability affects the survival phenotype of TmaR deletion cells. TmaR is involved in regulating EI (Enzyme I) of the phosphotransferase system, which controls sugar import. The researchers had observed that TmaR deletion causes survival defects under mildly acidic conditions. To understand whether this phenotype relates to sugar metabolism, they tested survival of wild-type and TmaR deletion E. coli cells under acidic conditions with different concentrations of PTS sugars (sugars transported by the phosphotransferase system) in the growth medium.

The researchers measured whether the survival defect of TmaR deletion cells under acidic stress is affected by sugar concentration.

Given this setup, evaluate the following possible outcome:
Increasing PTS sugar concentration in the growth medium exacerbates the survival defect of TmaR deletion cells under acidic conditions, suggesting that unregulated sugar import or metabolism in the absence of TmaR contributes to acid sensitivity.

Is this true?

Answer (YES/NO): YES